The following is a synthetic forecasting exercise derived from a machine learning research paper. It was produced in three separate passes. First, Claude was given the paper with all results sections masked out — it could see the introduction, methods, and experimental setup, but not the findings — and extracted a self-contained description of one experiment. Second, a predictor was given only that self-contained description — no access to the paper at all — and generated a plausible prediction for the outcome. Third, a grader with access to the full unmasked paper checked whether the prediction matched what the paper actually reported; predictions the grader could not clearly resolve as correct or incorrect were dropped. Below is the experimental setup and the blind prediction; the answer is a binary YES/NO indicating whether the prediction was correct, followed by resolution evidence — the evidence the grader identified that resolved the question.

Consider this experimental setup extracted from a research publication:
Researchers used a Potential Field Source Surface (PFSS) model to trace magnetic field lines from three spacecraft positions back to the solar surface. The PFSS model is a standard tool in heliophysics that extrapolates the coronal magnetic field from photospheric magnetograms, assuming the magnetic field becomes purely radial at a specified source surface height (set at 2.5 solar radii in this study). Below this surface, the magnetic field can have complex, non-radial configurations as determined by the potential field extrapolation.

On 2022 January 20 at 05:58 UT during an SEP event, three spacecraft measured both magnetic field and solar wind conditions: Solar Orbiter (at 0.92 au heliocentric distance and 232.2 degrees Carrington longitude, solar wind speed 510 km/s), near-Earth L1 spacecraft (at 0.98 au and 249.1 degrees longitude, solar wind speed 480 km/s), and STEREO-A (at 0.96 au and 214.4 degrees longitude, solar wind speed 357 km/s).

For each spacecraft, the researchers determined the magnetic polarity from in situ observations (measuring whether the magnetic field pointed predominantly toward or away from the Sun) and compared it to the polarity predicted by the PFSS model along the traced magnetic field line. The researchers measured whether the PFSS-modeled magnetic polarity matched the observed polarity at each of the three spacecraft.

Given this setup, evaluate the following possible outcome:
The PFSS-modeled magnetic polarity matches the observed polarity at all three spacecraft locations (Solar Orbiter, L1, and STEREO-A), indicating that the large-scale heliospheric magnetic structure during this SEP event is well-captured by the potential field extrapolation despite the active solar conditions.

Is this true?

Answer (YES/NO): NO